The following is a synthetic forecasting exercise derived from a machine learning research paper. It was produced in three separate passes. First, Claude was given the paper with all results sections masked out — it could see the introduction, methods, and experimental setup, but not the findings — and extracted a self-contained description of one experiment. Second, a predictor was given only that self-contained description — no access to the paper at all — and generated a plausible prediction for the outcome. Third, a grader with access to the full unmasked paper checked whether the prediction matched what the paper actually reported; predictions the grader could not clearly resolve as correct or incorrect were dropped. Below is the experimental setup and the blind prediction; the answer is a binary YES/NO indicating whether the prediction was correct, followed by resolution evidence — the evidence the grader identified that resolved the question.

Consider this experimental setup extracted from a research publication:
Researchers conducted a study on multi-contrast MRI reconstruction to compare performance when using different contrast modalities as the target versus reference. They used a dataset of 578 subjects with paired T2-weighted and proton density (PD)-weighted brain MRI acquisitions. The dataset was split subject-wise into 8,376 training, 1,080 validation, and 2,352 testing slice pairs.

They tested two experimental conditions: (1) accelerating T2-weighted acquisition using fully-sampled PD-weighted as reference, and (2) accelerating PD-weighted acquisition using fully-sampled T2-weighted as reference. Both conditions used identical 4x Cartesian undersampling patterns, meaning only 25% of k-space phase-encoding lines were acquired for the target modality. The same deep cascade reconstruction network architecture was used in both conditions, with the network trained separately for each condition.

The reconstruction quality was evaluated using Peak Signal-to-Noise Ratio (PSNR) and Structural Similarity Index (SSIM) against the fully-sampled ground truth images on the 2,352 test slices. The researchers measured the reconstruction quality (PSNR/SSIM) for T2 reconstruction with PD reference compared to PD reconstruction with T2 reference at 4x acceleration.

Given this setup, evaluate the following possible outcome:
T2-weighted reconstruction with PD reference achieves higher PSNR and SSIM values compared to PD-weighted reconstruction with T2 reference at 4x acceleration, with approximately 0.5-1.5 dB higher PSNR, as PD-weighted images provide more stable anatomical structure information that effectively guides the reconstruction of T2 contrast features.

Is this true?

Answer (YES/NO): NO